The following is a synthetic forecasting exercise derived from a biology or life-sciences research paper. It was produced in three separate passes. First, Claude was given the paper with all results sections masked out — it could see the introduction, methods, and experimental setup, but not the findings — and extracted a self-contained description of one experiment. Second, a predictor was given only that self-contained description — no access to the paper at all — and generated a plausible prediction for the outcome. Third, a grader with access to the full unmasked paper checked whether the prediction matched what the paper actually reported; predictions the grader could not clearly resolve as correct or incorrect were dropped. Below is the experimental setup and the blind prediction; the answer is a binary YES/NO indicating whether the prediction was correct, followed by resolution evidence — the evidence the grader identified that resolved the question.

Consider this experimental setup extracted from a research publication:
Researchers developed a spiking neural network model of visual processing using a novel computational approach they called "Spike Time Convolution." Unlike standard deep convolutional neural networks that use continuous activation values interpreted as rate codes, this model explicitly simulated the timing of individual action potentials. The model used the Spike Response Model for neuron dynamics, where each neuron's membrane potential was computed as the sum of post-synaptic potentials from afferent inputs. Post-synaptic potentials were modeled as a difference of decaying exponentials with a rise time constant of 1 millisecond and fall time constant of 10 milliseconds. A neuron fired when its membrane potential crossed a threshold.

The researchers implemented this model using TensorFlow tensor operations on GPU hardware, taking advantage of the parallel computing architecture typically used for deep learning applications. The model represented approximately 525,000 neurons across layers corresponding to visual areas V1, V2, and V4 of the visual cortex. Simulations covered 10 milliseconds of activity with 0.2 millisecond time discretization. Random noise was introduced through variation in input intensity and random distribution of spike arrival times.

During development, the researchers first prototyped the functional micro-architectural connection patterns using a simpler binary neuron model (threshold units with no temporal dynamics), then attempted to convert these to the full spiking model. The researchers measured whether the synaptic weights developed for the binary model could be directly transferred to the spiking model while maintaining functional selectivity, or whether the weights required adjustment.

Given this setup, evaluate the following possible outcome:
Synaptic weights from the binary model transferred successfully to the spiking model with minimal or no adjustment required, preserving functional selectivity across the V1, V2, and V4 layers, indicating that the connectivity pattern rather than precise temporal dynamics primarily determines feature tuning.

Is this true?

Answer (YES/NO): NO